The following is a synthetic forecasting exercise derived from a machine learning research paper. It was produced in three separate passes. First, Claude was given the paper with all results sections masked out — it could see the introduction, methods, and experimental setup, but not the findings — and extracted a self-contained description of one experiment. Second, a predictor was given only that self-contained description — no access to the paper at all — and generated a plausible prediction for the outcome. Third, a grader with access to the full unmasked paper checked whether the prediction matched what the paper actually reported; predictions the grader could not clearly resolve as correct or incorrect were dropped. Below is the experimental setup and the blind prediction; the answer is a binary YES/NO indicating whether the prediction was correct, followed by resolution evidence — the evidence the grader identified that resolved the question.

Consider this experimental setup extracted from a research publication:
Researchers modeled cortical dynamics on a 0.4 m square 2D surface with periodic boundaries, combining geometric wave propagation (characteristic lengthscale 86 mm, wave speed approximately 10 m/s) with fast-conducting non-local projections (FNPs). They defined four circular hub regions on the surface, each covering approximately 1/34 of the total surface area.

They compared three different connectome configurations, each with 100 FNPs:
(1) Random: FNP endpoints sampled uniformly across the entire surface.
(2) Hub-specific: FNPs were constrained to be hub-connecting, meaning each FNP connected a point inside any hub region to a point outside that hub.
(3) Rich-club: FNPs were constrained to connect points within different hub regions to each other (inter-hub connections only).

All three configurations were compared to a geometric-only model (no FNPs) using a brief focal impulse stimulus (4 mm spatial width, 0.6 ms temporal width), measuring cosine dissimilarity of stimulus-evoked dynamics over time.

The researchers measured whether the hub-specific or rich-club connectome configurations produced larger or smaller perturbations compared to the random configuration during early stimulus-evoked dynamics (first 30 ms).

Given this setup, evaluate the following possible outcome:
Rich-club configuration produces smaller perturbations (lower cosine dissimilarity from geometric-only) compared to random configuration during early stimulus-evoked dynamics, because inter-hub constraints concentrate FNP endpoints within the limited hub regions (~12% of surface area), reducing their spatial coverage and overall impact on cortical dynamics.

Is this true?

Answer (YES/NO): YES